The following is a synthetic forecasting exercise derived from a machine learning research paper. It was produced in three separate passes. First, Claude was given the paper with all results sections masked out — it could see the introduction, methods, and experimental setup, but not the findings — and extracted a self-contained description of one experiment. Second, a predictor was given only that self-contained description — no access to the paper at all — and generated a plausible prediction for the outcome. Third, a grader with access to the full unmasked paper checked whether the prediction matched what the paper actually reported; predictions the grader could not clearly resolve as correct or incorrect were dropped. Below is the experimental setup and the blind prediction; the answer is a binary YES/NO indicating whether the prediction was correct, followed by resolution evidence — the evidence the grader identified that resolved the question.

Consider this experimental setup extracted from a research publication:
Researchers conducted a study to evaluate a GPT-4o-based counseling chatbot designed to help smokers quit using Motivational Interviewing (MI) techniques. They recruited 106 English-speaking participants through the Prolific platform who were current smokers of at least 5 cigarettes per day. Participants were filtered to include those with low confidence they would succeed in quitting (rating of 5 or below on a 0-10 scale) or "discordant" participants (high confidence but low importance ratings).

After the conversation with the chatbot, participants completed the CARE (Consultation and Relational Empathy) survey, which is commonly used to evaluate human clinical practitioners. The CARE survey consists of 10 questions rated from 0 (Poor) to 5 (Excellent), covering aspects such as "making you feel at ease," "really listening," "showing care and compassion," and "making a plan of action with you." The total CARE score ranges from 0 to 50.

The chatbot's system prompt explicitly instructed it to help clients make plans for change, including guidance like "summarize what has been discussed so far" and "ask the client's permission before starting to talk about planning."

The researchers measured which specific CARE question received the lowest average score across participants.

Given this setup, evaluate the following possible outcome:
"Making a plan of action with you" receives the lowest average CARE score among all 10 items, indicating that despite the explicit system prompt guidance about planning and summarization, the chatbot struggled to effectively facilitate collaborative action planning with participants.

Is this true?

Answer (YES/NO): YES